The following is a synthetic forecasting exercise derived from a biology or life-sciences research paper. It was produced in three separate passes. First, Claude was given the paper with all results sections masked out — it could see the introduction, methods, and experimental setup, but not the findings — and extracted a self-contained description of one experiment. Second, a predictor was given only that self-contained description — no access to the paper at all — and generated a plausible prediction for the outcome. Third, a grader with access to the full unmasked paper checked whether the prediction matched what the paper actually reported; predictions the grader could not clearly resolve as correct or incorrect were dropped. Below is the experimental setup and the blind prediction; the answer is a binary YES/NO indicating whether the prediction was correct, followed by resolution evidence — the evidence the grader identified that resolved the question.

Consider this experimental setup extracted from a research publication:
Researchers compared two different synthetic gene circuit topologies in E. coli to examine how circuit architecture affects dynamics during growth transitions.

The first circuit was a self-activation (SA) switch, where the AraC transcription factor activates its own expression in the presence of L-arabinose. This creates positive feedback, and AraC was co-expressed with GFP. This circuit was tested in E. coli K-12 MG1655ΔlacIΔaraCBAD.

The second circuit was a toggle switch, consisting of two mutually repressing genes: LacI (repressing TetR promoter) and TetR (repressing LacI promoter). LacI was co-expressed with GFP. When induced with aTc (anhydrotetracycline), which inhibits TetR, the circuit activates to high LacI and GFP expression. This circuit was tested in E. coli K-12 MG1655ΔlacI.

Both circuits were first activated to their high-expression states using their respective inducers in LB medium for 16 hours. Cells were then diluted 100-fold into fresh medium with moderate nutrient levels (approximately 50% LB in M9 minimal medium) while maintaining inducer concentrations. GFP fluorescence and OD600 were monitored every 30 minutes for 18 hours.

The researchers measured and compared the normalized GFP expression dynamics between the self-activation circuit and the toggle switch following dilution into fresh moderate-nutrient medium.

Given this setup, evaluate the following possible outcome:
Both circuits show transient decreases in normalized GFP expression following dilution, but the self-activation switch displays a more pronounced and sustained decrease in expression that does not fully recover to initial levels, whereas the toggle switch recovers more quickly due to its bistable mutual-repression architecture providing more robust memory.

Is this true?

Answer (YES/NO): NO